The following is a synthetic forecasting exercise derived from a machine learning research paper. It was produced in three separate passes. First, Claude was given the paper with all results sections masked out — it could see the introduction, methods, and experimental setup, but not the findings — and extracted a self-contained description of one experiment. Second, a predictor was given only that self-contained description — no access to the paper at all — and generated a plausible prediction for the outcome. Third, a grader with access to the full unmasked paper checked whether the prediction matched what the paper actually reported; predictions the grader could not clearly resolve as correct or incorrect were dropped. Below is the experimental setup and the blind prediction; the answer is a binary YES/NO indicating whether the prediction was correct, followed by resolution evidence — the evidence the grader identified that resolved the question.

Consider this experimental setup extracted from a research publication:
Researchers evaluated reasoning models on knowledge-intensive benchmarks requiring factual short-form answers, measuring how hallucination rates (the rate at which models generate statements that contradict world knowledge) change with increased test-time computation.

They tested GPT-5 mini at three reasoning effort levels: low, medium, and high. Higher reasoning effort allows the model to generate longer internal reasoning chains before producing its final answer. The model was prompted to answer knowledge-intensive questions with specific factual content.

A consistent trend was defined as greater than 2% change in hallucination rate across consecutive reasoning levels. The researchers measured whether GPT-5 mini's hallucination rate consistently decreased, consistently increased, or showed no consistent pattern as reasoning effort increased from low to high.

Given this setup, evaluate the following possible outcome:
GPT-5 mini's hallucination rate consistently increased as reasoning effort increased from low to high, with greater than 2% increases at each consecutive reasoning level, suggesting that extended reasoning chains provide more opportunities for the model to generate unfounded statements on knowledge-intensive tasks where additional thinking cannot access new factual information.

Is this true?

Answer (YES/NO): YES